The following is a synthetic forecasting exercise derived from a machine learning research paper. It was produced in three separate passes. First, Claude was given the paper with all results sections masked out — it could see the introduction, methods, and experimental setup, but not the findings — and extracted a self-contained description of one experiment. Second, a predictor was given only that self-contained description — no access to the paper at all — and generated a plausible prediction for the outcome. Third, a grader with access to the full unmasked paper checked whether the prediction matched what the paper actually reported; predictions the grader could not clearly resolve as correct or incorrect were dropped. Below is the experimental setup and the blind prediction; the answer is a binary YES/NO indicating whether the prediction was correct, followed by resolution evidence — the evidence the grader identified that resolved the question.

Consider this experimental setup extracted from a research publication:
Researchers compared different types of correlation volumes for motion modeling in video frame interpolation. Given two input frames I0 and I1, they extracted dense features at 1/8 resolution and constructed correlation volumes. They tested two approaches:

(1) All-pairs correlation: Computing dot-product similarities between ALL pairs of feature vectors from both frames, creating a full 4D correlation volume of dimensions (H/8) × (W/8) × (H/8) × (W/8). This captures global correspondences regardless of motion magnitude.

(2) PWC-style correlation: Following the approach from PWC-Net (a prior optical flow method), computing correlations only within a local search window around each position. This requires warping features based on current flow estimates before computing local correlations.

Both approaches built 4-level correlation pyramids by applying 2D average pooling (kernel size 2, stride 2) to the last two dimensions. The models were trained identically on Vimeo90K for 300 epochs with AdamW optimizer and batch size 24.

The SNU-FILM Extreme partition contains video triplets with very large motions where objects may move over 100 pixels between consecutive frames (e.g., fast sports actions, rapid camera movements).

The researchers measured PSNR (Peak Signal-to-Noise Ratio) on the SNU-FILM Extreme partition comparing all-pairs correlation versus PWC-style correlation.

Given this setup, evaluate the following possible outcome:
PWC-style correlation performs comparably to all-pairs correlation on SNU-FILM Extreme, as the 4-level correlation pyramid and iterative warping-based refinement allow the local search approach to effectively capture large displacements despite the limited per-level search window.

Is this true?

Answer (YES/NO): NO